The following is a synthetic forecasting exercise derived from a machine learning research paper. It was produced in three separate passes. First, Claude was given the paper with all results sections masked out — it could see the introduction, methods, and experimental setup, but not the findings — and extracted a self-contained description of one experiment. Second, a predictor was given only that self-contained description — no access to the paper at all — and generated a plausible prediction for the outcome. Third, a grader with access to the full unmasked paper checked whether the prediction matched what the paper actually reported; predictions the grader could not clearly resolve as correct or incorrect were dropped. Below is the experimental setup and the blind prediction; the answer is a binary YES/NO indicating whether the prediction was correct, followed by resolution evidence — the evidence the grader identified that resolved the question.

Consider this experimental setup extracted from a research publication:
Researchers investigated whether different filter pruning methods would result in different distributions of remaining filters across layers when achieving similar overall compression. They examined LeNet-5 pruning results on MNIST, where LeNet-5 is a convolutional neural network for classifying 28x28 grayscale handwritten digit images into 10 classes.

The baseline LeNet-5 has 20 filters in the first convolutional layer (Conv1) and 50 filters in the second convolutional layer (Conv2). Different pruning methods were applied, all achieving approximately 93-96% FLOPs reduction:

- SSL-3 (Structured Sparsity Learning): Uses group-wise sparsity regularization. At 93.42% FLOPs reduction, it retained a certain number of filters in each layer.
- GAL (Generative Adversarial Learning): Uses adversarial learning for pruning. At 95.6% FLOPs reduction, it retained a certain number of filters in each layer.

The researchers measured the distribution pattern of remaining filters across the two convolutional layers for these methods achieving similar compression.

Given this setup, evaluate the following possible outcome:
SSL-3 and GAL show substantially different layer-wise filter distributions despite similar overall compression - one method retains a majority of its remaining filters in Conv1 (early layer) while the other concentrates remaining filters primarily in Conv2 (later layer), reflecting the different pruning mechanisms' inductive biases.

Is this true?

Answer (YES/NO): NO